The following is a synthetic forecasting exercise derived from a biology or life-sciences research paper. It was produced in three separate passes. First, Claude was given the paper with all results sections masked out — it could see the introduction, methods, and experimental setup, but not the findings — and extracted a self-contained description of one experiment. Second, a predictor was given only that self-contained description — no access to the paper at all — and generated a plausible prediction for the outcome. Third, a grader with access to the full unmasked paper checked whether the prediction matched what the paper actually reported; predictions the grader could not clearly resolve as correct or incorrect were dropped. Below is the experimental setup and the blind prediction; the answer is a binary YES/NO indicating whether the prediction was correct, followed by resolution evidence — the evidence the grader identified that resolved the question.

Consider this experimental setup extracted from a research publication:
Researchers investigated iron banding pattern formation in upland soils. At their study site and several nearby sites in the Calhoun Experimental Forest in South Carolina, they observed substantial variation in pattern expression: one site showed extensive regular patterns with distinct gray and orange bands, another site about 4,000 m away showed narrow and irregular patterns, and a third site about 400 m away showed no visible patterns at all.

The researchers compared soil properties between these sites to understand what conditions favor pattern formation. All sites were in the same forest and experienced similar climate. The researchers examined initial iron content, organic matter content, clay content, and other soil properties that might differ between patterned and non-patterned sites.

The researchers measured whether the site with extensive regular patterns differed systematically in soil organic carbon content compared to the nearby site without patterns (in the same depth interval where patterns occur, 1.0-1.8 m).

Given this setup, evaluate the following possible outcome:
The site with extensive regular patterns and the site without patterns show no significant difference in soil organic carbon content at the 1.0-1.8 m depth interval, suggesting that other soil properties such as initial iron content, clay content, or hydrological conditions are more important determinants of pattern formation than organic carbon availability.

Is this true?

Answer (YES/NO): NO